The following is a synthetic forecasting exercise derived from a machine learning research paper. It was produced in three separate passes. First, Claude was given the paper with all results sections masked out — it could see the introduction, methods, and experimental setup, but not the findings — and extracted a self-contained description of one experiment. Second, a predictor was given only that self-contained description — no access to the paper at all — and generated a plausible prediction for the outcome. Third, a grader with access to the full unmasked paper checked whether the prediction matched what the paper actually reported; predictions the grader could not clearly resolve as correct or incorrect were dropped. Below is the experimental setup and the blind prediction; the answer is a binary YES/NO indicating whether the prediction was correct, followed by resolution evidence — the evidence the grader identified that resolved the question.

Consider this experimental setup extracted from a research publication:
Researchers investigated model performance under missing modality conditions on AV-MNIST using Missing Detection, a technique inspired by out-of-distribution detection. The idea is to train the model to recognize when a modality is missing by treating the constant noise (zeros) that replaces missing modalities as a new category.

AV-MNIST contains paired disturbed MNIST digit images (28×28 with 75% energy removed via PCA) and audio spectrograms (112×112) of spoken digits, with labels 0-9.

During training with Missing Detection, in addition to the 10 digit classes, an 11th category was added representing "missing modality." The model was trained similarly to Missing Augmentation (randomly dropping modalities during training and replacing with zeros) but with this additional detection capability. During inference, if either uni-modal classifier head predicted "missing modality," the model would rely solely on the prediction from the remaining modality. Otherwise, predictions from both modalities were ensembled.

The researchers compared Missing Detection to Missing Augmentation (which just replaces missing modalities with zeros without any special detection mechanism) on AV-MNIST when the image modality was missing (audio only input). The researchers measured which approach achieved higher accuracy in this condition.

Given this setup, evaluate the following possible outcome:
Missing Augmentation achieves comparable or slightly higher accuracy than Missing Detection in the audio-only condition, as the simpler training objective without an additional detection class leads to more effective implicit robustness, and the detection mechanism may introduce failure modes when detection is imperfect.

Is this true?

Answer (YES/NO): YES